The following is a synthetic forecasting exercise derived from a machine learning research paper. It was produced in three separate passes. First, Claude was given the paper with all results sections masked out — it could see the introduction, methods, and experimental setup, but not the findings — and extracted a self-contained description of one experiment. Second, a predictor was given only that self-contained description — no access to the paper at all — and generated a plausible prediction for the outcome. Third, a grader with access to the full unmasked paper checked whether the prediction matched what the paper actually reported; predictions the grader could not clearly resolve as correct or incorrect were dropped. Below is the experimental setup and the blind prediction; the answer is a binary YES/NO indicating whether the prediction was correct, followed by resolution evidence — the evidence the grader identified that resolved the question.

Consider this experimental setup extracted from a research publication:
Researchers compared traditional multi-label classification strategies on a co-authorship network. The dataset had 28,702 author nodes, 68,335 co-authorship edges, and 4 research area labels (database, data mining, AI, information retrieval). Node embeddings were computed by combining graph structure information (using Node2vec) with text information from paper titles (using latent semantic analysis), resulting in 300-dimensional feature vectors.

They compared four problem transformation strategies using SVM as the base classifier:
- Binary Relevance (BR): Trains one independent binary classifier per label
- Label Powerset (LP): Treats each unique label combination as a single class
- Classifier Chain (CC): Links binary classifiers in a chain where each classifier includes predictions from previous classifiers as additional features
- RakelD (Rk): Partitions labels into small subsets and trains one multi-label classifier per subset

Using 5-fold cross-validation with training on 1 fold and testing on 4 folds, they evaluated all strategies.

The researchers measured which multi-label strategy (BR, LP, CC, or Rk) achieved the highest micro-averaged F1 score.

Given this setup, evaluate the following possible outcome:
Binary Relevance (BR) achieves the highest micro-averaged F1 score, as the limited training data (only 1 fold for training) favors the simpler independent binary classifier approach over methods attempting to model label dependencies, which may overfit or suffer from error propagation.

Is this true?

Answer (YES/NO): YES